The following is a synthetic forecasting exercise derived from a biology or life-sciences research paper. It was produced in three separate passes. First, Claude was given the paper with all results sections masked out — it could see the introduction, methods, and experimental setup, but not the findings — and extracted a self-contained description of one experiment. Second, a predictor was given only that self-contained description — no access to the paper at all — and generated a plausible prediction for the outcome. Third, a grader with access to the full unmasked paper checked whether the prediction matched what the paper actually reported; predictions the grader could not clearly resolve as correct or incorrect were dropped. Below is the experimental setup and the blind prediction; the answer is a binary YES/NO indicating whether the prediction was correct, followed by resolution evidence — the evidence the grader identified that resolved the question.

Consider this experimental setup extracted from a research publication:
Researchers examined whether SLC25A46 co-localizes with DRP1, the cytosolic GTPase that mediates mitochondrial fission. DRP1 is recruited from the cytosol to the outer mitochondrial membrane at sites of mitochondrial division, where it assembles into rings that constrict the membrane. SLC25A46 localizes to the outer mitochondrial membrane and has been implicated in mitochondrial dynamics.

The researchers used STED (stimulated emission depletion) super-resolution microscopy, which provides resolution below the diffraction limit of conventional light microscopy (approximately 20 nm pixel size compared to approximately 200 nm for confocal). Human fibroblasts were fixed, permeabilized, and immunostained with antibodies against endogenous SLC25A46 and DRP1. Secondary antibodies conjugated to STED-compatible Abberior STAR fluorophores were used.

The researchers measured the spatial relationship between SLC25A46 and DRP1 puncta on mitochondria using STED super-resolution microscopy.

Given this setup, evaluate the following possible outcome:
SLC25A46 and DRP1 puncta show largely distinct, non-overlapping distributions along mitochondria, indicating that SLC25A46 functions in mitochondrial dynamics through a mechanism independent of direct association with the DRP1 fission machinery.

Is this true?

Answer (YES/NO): NO